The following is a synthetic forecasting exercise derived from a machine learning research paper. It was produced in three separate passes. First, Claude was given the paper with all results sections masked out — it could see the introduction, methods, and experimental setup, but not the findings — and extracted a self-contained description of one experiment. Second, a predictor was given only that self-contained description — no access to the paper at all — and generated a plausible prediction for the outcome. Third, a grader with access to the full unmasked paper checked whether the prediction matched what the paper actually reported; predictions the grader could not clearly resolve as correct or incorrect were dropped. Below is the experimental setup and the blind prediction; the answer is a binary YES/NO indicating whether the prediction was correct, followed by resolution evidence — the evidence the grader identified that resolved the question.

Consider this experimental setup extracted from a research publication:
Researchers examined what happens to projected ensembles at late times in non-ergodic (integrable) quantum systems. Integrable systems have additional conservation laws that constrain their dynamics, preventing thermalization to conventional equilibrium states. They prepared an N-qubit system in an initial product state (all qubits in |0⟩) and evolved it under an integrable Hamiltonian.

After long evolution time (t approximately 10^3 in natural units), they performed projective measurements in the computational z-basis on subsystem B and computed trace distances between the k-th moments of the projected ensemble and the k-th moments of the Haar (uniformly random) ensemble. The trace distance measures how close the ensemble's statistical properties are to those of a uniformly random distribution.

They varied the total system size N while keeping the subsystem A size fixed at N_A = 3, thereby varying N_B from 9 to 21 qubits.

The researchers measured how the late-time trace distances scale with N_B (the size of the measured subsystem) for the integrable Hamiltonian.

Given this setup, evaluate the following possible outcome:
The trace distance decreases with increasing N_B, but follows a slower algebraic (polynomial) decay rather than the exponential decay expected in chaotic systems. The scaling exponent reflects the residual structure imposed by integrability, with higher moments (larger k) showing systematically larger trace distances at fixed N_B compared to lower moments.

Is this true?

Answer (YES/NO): NO